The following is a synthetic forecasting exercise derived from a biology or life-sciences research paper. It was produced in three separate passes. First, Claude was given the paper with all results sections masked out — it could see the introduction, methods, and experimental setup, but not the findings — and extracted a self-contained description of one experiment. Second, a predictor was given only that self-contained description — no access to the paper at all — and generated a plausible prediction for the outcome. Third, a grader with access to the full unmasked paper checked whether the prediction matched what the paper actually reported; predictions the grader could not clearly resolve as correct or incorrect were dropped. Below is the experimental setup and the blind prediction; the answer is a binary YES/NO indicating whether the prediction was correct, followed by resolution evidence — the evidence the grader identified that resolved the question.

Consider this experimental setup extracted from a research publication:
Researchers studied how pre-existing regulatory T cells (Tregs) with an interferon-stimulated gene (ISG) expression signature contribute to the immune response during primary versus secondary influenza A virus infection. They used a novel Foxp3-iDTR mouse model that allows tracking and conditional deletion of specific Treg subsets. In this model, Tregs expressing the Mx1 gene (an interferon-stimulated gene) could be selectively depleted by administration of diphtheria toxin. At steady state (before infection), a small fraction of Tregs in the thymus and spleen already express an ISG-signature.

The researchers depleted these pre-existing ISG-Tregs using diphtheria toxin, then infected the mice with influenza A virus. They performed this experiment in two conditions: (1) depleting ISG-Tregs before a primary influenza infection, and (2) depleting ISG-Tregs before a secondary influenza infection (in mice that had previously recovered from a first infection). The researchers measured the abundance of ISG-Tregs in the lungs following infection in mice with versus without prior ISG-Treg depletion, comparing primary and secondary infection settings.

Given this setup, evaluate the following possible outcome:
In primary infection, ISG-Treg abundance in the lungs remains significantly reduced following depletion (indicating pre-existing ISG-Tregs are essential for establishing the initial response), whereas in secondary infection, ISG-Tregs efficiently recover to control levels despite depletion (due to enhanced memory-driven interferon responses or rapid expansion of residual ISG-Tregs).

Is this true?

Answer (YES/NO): NO